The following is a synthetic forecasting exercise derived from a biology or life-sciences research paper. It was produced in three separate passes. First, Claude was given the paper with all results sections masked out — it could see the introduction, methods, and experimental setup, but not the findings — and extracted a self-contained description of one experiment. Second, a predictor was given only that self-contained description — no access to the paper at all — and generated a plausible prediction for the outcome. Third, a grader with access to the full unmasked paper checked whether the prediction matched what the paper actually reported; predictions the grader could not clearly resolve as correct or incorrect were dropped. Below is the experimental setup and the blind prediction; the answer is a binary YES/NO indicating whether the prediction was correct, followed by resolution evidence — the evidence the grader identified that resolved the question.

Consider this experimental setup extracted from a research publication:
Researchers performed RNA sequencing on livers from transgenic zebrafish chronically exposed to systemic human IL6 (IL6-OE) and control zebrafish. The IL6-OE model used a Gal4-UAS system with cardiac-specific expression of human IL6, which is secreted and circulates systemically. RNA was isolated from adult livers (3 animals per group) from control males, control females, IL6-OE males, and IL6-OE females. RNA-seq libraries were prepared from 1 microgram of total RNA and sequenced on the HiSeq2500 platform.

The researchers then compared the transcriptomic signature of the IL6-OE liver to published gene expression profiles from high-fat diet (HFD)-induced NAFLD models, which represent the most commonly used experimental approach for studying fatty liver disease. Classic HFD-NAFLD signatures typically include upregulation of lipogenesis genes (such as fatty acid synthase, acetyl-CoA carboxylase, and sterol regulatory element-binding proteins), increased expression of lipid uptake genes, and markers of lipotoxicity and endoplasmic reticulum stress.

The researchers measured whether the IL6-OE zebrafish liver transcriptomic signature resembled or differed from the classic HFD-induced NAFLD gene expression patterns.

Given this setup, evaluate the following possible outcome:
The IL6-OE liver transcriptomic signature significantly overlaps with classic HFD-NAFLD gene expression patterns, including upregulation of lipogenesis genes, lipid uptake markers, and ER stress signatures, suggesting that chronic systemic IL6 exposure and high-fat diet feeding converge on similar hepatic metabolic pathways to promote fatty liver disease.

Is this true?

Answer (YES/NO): NO